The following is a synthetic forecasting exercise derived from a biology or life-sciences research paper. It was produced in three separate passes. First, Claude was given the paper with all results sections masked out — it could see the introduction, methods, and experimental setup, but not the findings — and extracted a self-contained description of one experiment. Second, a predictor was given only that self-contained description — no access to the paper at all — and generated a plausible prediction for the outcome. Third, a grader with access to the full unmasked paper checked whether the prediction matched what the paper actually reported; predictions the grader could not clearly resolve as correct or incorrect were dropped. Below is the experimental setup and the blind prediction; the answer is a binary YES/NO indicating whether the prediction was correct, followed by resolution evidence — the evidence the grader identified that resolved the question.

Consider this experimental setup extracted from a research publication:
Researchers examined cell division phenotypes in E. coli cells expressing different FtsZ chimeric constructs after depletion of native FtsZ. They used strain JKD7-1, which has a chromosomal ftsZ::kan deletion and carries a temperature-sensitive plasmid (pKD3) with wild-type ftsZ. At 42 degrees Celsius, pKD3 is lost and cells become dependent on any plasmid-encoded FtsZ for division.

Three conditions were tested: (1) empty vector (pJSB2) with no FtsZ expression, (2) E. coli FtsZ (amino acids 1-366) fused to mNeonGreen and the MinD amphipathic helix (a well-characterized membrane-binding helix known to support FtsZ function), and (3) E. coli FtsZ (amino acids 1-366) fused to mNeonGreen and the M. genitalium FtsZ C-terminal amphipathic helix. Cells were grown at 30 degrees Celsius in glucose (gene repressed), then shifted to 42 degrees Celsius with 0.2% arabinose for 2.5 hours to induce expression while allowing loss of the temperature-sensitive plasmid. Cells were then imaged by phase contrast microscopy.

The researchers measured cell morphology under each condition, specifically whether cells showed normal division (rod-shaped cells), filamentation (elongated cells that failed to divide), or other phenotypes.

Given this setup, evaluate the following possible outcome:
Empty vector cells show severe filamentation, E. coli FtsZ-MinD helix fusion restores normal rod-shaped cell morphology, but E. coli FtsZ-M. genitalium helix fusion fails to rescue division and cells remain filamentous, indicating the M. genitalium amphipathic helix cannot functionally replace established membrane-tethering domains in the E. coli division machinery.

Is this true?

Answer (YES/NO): NO